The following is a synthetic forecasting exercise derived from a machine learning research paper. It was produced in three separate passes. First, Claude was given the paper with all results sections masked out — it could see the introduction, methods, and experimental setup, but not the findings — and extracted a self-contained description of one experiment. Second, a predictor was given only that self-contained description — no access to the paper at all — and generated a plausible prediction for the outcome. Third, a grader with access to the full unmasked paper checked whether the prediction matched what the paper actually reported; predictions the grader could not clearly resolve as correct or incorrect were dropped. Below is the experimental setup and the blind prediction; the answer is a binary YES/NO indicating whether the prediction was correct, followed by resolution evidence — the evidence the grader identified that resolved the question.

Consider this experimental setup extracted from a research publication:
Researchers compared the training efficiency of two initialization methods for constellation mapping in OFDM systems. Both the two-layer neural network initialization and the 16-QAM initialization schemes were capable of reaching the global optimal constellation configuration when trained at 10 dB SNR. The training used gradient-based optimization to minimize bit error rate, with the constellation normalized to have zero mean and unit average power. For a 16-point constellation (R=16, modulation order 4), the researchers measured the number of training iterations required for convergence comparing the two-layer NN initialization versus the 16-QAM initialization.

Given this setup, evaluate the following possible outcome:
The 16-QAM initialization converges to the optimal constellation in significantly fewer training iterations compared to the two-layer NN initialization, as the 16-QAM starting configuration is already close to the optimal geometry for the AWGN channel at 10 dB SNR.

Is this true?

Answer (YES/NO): YES